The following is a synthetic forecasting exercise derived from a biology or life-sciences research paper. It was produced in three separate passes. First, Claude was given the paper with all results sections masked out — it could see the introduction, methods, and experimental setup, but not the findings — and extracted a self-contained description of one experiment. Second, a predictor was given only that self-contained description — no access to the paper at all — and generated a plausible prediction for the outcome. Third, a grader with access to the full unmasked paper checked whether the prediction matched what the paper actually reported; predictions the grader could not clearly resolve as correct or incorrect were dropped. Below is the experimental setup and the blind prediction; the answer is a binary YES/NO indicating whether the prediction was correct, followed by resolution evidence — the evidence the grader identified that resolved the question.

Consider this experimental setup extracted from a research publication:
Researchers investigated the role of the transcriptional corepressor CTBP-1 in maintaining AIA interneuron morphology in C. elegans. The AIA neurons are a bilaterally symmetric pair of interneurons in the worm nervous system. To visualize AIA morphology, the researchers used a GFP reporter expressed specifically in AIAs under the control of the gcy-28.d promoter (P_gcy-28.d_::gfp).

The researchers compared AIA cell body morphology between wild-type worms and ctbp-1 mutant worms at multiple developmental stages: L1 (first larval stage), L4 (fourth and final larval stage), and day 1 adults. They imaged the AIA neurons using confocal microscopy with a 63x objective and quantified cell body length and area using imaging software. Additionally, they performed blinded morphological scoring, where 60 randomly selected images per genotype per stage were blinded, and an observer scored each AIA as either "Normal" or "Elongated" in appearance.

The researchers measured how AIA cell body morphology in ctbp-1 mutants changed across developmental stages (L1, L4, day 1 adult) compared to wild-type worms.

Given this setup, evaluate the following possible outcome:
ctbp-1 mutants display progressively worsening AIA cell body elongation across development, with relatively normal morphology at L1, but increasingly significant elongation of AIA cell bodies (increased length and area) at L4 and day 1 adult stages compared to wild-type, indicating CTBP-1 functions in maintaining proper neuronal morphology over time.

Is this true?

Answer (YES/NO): NO